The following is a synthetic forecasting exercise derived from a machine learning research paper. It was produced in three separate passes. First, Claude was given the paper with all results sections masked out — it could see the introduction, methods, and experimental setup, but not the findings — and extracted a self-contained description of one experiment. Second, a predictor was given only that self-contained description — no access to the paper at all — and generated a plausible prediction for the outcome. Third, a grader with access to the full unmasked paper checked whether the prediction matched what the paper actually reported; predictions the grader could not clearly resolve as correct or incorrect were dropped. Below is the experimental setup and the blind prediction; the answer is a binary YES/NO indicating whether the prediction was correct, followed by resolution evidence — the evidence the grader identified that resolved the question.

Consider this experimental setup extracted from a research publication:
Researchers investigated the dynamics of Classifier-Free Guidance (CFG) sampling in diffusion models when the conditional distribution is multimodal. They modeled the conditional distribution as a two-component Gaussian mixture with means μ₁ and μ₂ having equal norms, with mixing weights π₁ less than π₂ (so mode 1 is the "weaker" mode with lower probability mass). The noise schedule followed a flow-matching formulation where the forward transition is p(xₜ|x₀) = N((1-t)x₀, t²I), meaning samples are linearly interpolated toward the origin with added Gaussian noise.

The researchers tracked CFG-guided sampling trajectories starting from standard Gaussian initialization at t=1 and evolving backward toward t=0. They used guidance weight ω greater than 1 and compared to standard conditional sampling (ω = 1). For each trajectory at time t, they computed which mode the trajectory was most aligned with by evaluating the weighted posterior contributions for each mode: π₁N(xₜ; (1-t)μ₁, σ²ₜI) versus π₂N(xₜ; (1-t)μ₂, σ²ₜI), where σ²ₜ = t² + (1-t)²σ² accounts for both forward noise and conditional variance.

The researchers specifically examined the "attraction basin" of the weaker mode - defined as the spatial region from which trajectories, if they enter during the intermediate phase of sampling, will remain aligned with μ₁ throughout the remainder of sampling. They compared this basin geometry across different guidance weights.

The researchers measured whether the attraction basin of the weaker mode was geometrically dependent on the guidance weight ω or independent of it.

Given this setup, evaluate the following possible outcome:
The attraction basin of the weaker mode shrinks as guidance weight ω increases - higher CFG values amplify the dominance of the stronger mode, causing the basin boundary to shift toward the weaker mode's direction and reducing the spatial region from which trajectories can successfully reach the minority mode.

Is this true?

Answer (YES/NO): NO